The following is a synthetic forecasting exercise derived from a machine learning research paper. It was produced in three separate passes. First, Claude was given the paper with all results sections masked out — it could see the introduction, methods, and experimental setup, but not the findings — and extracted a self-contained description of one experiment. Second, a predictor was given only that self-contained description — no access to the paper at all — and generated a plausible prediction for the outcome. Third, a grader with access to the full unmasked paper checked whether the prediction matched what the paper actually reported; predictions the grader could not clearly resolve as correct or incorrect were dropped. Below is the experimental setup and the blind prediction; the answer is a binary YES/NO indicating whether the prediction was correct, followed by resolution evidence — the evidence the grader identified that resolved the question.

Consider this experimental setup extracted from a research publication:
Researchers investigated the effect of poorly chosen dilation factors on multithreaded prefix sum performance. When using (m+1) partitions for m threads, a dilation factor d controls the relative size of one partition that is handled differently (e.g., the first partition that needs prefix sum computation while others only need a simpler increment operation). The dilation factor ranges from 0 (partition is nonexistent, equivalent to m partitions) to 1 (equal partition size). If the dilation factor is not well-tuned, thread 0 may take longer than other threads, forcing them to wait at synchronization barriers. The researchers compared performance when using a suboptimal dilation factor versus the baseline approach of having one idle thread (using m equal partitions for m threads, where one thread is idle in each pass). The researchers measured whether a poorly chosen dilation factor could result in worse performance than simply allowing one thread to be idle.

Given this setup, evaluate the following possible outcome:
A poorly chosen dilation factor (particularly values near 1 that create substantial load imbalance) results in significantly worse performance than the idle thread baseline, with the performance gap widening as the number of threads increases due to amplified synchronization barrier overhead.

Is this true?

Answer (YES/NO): NO